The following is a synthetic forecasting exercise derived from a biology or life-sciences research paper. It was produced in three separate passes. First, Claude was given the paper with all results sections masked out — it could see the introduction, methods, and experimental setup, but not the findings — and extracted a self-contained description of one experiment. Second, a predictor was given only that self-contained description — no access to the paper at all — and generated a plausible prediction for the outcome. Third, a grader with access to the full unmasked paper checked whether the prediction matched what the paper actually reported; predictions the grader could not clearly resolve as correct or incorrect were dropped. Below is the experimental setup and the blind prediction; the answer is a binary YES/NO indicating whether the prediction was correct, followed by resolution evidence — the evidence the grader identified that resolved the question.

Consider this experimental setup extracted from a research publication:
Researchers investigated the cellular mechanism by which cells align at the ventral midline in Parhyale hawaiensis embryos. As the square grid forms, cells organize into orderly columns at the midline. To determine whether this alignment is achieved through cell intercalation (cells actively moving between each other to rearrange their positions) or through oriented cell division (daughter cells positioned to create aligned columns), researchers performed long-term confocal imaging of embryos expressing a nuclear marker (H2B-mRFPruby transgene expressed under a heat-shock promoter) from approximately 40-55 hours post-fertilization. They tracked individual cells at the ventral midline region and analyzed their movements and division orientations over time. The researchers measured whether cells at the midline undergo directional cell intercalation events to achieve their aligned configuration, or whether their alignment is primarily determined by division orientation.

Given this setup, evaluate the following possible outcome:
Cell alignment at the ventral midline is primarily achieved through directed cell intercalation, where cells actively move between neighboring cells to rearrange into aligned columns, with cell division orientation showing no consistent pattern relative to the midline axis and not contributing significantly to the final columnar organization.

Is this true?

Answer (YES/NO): NO